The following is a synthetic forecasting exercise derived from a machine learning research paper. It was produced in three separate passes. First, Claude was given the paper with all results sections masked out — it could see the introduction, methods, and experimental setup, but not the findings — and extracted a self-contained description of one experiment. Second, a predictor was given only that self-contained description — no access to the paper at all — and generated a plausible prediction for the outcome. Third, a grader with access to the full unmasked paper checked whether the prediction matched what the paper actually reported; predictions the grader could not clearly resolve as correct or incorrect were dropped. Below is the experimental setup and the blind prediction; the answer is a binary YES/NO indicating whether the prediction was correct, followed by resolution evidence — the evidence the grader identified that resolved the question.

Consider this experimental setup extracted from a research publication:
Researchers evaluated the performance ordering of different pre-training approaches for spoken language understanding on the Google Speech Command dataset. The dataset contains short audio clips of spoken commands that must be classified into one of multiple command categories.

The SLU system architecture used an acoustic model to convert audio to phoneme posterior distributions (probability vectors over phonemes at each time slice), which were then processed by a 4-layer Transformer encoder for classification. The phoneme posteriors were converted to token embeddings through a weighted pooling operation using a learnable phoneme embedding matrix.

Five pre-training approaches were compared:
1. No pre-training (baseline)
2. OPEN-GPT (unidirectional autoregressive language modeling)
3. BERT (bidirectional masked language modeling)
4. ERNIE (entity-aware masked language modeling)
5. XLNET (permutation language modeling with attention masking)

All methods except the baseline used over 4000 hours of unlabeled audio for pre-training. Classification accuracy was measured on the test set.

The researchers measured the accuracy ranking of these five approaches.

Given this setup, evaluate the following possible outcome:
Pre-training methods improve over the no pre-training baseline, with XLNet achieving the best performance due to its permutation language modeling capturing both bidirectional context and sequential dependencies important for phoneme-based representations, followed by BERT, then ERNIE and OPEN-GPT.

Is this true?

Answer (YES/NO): NO